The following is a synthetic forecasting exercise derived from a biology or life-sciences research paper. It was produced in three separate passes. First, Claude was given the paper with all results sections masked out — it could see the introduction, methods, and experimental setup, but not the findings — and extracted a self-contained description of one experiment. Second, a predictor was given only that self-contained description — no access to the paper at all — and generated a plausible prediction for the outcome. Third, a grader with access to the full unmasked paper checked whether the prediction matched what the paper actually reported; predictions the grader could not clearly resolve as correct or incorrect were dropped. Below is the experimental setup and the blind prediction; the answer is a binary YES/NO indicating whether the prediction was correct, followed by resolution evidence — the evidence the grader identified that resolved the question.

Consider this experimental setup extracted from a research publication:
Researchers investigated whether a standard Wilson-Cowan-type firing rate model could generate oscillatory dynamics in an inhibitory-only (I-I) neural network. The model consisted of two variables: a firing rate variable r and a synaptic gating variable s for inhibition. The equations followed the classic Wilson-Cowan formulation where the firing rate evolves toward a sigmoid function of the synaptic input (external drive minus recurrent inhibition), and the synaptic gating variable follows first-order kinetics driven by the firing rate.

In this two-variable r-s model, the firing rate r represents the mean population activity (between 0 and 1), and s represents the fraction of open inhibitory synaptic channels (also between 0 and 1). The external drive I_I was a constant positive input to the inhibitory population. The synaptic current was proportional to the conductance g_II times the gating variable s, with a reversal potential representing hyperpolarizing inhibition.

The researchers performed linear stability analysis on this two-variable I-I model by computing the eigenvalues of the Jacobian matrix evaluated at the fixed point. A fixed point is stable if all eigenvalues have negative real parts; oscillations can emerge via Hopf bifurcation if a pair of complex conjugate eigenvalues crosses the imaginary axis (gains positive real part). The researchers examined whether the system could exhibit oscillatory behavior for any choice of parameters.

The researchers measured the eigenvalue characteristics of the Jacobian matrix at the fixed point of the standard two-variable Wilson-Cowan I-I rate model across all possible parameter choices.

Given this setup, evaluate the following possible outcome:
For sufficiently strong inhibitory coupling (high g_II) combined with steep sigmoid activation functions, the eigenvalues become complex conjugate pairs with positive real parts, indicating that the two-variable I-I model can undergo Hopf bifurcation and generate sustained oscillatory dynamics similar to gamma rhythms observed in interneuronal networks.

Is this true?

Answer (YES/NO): NO